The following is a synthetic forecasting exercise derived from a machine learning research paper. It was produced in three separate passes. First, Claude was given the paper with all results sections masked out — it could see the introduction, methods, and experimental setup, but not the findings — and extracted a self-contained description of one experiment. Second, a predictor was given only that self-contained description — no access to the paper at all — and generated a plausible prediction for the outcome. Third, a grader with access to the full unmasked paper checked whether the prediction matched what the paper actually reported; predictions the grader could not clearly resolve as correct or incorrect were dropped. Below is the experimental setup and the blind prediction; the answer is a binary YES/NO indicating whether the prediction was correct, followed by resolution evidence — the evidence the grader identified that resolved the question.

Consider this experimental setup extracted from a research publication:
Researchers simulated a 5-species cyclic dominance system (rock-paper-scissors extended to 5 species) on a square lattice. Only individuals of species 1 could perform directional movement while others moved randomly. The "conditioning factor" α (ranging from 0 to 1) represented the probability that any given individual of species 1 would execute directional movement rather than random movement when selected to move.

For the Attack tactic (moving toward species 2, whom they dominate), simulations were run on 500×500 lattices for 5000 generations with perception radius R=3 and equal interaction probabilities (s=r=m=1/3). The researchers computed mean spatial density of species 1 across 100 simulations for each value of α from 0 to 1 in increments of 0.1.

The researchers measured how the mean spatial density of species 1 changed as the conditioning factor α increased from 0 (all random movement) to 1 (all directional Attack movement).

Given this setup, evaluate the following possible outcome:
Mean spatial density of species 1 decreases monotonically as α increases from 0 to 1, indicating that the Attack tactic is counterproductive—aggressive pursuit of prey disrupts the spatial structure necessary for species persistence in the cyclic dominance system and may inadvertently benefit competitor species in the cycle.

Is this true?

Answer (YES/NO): NO